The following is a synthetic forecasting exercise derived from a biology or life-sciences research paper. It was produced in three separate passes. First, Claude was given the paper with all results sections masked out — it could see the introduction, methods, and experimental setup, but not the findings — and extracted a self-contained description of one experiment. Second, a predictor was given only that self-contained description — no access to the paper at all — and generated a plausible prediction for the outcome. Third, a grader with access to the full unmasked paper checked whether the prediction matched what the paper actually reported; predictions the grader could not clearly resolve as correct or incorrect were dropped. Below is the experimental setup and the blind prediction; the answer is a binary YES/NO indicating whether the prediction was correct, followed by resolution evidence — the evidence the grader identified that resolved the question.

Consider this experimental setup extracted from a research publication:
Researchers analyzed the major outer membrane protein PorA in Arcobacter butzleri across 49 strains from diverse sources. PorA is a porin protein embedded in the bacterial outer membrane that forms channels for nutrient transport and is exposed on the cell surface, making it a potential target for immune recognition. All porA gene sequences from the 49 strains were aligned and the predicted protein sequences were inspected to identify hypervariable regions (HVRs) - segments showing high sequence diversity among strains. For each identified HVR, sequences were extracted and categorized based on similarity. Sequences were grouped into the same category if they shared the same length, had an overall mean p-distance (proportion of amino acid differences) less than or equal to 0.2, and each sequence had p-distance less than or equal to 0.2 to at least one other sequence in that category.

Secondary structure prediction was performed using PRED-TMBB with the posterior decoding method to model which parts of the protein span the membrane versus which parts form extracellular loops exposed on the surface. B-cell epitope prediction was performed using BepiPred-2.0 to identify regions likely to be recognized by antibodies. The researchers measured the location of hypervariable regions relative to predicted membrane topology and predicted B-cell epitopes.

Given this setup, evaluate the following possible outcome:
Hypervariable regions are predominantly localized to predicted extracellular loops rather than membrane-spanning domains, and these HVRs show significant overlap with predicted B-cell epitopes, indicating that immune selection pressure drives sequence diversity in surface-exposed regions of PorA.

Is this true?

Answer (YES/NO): YES